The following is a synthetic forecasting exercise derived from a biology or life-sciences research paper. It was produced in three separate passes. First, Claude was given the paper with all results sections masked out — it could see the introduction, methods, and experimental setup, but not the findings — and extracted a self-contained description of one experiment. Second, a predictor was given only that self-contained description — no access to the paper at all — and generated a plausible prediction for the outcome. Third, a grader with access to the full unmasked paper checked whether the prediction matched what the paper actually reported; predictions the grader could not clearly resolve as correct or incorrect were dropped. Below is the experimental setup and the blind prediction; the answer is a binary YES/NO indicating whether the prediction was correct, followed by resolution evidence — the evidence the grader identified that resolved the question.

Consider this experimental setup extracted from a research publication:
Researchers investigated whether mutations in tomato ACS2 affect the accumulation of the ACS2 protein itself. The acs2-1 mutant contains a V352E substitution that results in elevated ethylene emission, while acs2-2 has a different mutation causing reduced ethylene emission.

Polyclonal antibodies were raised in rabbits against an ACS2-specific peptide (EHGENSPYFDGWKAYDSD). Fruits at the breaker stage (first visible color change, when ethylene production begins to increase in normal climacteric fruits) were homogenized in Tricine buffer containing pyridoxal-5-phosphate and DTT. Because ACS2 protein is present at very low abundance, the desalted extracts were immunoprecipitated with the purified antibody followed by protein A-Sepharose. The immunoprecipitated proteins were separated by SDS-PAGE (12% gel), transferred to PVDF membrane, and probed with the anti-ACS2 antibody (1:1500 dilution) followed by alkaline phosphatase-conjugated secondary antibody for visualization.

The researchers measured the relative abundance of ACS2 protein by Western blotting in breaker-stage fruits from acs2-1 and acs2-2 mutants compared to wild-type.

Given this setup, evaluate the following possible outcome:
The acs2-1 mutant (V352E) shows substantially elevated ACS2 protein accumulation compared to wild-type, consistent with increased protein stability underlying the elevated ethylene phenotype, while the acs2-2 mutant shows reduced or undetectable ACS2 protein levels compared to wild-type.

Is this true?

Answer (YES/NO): YES